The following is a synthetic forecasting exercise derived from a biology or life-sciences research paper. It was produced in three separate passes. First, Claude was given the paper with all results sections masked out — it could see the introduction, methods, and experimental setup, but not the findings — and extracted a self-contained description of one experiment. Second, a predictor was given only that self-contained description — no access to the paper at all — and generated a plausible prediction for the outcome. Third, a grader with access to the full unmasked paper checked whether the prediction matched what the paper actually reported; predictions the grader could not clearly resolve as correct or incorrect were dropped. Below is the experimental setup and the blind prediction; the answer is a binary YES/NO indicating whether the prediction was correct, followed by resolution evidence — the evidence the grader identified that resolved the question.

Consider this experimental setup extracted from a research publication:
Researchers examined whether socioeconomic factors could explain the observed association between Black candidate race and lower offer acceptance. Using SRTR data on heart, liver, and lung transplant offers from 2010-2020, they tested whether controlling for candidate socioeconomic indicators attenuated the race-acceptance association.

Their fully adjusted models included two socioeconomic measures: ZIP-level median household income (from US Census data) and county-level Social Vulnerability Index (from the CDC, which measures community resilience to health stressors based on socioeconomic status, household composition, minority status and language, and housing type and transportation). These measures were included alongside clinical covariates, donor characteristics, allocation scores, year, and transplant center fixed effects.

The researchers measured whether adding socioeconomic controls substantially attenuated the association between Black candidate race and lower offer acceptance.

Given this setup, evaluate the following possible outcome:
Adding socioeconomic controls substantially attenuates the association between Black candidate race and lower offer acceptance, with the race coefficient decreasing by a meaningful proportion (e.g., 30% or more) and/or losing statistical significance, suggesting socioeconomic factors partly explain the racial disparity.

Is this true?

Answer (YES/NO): NO